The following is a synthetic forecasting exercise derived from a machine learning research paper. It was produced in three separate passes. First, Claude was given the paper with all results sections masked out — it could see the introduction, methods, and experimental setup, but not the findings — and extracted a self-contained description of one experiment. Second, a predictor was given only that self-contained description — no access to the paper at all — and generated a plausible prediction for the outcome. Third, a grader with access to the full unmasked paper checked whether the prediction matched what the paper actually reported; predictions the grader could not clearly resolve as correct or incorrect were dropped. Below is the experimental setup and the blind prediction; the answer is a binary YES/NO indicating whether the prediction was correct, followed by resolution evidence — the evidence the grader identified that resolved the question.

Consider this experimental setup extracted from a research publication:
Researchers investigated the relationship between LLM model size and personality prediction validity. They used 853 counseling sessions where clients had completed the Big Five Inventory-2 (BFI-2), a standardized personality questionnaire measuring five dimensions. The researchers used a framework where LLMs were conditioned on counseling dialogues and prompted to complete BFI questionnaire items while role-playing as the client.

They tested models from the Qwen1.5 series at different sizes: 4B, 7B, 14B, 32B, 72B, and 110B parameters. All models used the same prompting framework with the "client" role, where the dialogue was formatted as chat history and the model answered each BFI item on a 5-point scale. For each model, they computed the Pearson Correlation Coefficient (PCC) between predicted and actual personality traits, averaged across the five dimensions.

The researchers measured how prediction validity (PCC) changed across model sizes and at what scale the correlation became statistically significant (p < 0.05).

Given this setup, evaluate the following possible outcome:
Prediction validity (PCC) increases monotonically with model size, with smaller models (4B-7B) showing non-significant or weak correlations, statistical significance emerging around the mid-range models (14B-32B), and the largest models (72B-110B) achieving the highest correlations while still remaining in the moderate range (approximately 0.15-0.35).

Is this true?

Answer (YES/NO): NO